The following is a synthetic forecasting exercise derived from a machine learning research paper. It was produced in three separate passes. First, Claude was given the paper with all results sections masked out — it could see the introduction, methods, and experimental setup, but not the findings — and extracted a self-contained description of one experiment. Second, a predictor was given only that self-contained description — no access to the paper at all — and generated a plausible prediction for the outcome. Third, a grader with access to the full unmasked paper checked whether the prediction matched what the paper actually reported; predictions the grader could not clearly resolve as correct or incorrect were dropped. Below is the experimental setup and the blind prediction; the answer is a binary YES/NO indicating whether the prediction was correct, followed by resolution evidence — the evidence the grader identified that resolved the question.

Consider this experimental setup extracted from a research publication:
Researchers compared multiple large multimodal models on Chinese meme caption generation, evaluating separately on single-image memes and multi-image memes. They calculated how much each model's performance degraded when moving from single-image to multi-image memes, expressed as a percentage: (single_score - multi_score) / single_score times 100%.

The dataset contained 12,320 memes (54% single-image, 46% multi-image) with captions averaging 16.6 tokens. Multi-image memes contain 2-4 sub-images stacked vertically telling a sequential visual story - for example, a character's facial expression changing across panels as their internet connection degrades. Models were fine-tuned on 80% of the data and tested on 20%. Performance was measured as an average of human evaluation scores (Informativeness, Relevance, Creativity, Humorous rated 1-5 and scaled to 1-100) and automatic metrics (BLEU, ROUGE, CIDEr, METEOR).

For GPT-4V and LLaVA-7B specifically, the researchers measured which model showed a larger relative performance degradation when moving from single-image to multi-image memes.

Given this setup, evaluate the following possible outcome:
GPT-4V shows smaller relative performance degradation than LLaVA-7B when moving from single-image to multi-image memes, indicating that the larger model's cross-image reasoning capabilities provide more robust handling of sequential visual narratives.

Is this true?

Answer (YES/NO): NO